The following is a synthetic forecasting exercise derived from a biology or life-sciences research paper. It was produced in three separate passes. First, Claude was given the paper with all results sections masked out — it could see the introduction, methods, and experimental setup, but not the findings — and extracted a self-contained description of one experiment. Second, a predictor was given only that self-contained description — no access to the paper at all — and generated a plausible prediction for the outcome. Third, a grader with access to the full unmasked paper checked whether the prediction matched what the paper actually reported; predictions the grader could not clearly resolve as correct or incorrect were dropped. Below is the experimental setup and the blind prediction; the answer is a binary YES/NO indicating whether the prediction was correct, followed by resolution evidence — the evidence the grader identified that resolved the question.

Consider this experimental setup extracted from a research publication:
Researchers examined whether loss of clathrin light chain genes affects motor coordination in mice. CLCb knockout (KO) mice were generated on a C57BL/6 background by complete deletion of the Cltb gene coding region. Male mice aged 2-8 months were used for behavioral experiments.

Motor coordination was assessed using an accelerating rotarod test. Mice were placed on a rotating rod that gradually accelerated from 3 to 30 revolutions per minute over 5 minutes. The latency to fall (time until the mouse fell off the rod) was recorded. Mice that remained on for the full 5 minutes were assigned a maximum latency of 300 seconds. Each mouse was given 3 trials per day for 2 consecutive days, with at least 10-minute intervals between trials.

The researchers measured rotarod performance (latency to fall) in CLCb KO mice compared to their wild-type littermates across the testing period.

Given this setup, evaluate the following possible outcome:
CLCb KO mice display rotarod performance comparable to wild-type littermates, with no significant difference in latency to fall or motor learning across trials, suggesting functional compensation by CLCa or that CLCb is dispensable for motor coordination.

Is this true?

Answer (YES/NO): YES